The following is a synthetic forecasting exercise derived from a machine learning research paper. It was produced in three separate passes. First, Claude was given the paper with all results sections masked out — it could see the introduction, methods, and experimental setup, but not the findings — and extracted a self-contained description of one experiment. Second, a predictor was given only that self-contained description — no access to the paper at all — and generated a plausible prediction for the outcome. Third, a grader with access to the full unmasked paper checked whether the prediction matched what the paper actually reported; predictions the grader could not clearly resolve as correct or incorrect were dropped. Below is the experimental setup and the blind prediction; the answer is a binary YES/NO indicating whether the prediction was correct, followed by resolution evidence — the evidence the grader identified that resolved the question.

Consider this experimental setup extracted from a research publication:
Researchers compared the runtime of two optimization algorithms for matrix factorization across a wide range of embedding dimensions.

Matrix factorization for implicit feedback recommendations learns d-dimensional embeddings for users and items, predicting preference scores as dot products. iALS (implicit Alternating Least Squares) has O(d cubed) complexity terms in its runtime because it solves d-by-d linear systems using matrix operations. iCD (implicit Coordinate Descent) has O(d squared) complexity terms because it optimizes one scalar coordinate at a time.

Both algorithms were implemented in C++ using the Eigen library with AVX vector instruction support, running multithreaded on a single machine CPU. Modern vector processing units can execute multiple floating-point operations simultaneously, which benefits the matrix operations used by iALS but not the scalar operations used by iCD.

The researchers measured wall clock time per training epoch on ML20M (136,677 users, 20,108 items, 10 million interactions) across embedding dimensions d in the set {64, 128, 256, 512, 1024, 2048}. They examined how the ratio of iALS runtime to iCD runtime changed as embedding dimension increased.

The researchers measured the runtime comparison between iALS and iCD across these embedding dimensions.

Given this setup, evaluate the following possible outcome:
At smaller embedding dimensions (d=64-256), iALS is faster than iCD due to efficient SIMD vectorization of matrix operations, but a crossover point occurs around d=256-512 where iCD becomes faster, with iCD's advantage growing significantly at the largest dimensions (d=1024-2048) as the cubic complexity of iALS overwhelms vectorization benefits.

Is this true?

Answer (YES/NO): NO